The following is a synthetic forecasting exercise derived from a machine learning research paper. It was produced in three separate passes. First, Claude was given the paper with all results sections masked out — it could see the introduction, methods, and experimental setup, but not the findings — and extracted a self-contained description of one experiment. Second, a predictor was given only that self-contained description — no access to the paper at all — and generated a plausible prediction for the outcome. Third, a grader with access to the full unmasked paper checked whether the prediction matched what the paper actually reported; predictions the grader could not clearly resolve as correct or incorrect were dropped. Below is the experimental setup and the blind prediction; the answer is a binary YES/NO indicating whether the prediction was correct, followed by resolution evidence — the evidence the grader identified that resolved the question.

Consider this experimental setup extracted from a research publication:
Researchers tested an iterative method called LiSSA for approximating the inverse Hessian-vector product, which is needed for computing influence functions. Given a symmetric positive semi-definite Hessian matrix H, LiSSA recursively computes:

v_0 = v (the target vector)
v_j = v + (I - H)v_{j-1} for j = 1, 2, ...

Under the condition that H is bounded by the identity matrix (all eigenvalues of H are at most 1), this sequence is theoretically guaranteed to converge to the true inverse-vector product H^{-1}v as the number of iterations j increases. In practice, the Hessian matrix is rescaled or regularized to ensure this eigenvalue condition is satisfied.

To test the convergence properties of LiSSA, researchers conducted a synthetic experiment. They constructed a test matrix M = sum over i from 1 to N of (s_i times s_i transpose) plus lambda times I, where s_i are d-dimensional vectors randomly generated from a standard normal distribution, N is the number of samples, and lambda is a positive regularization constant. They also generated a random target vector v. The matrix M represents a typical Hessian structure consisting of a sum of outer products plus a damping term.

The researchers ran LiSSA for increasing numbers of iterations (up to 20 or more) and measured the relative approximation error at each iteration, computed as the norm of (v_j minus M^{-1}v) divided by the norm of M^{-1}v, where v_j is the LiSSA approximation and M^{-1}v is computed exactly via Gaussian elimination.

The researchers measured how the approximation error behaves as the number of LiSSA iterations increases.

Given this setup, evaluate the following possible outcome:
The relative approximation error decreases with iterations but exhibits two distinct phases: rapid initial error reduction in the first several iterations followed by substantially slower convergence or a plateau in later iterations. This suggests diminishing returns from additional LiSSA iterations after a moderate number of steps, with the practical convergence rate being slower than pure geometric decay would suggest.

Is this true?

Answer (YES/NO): NO